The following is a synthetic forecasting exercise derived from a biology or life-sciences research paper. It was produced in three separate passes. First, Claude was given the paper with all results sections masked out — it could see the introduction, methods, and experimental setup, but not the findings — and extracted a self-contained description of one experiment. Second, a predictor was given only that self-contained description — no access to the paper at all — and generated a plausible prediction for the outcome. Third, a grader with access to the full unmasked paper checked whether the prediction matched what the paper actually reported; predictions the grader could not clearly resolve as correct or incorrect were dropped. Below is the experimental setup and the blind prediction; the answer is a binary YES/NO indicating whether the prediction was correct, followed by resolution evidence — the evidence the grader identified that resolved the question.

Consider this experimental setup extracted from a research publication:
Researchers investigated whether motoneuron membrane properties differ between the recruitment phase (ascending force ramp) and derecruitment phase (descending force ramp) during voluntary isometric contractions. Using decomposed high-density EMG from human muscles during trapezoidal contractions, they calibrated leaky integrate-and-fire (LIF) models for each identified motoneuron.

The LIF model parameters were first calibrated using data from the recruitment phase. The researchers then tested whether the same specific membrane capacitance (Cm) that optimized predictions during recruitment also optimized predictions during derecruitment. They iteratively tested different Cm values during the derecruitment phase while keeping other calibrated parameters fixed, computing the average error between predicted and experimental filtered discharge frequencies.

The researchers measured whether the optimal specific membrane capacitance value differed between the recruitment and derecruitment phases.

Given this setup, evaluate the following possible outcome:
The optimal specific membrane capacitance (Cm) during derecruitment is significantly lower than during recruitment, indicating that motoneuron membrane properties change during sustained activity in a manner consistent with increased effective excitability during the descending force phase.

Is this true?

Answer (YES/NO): NO